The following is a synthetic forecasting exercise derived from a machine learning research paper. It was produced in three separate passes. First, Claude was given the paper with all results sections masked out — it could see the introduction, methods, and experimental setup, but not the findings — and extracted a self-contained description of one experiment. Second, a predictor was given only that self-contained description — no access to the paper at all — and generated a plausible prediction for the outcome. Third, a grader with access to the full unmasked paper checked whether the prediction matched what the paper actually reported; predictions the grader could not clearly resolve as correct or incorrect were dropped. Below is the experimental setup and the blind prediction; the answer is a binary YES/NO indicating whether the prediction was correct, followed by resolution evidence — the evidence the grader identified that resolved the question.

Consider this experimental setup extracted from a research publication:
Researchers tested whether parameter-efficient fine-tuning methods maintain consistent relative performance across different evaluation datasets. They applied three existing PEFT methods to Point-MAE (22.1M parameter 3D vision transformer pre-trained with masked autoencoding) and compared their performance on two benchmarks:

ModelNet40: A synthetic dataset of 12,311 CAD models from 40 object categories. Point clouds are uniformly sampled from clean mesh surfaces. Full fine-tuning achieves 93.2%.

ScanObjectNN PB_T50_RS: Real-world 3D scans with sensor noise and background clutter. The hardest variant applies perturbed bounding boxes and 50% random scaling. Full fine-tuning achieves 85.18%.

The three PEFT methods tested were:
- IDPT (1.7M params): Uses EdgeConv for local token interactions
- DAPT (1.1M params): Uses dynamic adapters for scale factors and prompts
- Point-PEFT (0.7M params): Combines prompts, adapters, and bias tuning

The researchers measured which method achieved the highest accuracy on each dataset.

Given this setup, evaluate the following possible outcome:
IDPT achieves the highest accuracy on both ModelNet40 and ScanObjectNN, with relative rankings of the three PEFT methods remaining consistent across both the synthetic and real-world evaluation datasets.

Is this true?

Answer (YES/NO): NO